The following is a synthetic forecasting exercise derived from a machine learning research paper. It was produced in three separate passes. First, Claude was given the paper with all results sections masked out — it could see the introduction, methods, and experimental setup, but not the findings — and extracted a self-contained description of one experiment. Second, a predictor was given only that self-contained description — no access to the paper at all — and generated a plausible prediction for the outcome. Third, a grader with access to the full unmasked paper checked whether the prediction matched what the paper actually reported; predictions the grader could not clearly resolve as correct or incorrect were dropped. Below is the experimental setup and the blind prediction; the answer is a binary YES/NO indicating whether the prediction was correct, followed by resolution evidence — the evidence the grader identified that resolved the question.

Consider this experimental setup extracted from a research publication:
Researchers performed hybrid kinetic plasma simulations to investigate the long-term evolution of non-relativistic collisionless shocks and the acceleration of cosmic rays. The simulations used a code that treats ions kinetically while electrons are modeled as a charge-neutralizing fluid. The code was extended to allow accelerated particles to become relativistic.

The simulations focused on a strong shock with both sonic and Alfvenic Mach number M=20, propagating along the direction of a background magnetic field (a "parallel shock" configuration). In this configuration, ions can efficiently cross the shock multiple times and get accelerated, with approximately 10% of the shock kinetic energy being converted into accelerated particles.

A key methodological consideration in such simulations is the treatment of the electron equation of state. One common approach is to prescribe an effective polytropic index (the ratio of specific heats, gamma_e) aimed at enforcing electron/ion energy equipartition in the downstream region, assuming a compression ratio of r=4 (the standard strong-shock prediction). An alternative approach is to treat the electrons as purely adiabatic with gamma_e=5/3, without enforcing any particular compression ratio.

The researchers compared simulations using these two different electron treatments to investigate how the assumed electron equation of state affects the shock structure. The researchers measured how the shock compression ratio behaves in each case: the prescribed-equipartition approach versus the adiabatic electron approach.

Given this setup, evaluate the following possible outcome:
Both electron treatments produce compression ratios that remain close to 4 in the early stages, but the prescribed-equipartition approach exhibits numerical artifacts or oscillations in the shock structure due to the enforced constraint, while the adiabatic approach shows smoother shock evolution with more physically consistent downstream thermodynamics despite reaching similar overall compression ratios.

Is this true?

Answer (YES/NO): NO